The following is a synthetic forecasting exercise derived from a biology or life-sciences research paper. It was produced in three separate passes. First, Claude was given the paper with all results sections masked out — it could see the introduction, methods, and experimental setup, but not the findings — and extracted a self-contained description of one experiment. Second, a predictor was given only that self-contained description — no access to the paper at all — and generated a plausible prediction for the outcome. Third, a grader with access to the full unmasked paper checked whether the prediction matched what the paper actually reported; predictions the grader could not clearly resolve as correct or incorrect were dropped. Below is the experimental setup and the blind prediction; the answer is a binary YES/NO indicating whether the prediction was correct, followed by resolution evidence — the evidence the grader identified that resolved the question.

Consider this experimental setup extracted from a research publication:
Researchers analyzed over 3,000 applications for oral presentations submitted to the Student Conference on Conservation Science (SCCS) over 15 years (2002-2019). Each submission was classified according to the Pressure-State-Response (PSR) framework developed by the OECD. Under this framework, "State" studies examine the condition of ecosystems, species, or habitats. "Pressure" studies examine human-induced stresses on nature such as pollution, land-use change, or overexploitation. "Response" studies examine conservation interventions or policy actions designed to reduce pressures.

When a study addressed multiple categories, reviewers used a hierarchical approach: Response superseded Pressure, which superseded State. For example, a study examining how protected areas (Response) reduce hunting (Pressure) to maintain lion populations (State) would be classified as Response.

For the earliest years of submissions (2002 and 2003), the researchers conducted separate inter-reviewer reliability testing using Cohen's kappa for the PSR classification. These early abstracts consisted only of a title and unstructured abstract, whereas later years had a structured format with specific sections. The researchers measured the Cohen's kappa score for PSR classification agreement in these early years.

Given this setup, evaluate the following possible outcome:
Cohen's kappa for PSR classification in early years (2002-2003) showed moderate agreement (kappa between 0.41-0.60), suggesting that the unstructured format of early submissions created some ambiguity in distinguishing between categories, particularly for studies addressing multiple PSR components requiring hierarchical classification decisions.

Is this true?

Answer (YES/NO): NO